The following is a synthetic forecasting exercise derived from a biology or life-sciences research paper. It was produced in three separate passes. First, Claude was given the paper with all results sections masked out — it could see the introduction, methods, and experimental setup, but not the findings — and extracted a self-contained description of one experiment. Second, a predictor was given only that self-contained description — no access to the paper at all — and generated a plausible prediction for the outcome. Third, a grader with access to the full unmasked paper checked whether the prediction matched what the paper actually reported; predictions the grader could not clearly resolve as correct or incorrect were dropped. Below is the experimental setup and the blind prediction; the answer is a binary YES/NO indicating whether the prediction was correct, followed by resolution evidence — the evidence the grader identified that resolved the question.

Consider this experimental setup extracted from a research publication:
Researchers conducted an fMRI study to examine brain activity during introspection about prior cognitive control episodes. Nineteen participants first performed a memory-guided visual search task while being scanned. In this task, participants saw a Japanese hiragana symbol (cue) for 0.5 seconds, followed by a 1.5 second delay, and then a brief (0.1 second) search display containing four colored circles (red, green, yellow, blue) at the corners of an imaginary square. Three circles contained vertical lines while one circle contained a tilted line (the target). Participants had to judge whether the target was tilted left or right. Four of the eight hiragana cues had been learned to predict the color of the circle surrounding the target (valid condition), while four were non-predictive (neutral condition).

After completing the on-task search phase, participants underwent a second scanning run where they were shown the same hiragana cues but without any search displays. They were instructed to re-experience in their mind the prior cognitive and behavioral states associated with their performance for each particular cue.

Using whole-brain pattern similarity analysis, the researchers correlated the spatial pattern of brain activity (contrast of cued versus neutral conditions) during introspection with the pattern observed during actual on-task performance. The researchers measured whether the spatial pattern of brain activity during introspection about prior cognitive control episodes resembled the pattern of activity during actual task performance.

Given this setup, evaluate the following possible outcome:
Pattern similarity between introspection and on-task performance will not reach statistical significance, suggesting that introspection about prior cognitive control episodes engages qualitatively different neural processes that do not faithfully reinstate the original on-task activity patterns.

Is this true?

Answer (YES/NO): NO